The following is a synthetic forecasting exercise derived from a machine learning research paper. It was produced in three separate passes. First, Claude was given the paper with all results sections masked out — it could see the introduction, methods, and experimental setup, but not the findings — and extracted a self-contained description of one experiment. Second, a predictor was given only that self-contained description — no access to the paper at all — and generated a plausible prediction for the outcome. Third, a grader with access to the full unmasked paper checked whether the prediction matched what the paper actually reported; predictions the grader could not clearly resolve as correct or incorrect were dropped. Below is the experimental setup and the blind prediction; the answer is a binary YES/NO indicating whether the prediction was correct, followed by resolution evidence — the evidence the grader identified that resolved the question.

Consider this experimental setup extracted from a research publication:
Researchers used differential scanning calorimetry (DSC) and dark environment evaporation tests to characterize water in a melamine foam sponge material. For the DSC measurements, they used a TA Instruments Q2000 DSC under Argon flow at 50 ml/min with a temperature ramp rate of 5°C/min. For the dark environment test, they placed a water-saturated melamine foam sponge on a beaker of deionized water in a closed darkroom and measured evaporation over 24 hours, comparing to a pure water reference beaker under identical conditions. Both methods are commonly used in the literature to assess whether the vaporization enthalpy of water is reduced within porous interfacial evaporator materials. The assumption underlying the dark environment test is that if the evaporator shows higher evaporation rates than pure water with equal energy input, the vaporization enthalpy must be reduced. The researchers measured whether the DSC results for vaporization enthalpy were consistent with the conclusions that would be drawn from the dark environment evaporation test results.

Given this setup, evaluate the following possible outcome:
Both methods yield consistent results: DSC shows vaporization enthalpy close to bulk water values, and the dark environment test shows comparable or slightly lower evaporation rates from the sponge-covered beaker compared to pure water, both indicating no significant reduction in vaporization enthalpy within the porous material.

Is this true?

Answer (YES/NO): NO